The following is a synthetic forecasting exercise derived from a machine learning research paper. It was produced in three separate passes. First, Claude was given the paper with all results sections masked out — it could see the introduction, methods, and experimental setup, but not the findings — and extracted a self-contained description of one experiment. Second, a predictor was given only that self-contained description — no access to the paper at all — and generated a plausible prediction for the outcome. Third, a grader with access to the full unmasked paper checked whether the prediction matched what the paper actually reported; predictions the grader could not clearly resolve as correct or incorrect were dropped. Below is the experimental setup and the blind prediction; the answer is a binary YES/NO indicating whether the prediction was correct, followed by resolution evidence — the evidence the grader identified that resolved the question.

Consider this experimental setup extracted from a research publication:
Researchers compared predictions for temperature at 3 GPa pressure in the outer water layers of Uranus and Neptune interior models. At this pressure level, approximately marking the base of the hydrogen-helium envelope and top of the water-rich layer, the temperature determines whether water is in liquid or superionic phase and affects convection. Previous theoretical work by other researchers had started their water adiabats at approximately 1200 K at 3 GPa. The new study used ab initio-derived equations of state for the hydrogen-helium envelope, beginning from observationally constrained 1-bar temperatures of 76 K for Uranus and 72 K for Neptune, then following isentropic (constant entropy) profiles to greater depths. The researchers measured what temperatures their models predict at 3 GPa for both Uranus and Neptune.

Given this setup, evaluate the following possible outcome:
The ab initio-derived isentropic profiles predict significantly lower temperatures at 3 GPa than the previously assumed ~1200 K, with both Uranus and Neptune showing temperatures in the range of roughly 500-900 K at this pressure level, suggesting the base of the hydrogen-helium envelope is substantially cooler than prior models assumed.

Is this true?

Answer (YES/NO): NO